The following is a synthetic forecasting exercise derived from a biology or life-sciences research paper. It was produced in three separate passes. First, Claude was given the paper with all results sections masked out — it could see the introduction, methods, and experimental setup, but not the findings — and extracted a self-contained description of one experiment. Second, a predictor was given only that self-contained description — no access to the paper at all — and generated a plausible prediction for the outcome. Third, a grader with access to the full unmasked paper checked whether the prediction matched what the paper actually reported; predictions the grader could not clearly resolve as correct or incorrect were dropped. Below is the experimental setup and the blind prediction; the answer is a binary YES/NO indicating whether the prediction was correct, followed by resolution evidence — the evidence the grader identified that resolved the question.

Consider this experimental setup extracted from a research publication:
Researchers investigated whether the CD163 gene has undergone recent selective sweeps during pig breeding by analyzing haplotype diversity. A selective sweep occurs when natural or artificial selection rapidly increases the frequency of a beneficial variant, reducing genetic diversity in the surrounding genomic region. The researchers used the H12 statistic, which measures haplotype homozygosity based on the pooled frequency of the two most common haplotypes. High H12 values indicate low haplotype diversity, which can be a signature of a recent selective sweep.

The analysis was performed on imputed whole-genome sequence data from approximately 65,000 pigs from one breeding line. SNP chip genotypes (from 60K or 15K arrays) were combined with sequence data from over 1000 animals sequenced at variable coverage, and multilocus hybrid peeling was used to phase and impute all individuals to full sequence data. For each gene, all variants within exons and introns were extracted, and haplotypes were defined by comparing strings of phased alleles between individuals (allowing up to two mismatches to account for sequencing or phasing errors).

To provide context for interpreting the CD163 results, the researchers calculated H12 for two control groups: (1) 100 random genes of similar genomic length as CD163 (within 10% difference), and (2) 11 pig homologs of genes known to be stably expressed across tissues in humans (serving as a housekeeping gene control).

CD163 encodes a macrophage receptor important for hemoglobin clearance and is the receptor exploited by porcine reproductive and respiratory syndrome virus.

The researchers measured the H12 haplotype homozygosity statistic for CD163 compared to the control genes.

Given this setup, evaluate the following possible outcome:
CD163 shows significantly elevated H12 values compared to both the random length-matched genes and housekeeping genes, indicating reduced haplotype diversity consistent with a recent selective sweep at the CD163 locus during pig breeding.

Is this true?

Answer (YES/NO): NO